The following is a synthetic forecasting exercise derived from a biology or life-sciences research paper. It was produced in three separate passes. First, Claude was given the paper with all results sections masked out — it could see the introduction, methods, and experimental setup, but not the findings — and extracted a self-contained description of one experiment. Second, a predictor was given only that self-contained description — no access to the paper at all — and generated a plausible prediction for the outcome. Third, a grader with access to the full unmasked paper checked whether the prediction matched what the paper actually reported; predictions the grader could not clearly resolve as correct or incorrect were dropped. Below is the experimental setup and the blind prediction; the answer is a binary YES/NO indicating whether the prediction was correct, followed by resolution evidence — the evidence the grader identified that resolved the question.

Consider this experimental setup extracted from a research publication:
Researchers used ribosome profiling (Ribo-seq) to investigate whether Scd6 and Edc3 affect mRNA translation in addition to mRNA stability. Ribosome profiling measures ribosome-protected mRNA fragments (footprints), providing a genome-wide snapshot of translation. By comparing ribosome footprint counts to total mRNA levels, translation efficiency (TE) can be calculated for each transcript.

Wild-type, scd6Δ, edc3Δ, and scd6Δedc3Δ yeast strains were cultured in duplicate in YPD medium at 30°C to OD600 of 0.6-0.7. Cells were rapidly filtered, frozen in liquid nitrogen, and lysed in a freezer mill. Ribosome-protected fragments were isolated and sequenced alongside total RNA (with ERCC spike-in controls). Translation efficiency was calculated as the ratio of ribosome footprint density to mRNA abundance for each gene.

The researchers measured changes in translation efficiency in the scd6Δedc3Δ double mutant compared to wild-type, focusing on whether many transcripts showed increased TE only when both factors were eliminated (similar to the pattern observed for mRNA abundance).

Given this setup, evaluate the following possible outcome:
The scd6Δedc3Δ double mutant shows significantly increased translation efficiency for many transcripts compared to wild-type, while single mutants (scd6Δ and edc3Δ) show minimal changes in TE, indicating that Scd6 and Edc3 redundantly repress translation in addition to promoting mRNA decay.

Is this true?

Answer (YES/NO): YES